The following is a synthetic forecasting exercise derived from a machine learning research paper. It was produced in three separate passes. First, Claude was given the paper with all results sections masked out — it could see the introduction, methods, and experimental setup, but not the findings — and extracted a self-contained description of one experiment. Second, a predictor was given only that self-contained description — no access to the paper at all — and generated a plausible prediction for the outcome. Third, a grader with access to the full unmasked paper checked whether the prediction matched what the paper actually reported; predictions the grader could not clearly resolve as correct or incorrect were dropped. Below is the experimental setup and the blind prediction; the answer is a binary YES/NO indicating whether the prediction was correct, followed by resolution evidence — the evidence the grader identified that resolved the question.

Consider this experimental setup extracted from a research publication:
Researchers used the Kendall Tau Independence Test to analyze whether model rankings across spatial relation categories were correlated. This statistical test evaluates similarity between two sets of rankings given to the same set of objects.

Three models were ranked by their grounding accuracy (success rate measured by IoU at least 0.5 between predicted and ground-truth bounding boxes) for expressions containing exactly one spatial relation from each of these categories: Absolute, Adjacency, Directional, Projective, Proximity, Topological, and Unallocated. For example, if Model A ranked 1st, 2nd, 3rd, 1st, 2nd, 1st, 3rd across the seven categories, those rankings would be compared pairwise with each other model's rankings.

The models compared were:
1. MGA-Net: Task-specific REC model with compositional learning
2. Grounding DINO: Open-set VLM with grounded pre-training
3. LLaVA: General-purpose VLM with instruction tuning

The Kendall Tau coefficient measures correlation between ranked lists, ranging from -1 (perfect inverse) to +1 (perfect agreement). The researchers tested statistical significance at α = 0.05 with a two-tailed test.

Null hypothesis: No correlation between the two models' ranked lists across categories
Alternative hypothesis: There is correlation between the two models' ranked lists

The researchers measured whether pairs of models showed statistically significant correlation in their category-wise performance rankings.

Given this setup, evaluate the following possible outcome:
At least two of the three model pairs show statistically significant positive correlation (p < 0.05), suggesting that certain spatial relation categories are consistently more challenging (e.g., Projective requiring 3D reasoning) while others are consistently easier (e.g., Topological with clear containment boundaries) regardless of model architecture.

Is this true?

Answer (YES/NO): NO